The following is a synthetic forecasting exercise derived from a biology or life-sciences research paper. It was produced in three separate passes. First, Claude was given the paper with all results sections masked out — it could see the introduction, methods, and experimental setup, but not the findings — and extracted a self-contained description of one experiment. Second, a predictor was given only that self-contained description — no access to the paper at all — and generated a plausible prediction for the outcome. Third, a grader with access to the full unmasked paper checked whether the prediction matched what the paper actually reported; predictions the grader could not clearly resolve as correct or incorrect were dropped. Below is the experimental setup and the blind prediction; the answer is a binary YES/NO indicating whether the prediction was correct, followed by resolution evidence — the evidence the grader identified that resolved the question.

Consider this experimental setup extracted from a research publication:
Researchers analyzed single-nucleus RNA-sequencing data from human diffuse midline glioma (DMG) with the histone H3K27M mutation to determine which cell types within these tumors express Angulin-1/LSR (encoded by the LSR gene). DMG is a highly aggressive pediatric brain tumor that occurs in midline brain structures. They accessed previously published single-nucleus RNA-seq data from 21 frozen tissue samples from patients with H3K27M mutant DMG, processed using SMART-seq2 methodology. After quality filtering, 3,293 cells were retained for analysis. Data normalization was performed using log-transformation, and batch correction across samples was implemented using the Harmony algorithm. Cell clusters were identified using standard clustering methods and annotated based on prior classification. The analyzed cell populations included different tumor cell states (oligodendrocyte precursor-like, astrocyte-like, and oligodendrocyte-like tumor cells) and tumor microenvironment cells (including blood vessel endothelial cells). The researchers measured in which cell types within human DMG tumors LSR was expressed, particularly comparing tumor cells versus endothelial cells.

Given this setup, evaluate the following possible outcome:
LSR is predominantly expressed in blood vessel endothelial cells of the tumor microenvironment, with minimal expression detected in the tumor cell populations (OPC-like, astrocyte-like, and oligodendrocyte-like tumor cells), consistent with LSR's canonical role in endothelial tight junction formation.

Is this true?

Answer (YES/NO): NO